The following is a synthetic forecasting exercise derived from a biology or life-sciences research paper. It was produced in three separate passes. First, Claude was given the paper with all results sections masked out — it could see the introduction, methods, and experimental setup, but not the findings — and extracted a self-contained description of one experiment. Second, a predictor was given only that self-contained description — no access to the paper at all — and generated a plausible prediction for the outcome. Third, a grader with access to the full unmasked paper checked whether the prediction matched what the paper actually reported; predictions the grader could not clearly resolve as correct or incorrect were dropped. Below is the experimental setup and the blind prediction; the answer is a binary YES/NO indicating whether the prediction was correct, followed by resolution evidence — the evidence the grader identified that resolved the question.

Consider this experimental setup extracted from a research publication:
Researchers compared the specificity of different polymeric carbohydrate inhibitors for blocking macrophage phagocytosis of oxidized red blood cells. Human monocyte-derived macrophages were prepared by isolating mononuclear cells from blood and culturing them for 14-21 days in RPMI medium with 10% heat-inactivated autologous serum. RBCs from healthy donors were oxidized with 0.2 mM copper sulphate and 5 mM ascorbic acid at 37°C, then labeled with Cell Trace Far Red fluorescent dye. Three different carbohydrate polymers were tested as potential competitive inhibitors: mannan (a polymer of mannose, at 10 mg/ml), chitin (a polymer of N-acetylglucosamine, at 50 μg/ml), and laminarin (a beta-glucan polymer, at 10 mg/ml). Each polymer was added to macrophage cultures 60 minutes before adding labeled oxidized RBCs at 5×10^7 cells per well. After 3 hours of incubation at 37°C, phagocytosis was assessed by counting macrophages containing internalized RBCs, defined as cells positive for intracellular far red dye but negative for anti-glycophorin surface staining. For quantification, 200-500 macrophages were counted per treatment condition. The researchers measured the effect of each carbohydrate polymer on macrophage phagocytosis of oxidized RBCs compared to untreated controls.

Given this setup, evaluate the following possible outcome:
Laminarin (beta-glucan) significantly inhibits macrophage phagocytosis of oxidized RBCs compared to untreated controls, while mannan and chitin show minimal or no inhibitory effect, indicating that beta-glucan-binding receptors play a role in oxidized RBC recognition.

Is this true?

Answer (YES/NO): NO